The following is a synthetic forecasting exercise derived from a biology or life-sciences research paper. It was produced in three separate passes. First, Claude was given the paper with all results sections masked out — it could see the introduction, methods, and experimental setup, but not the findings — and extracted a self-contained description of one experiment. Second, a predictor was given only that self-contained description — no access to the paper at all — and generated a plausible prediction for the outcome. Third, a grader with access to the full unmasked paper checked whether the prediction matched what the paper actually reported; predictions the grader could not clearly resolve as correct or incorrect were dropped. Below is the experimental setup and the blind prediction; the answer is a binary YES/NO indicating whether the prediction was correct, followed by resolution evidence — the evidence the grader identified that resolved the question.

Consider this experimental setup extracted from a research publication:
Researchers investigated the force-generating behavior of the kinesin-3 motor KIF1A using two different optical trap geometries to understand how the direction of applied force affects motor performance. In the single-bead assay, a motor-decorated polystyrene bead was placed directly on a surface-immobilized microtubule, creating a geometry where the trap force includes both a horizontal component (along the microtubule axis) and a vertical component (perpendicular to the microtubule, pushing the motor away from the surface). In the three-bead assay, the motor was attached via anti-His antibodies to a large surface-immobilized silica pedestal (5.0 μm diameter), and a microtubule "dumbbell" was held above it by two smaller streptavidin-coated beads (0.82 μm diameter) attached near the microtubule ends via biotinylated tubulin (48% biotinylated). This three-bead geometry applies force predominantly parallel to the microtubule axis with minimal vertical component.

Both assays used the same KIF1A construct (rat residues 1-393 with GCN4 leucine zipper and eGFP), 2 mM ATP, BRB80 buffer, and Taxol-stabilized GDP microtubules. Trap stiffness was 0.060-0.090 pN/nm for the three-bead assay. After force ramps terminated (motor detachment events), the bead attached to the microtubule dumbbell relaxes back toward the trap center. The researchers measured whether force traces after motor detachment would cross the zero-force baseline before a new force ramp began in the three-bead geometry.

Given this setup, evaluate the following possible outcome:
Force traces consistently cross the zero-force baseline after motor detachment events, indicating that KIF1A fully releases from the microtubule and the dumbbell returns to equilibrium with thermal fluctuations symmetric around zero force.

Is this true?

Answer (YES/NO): NO